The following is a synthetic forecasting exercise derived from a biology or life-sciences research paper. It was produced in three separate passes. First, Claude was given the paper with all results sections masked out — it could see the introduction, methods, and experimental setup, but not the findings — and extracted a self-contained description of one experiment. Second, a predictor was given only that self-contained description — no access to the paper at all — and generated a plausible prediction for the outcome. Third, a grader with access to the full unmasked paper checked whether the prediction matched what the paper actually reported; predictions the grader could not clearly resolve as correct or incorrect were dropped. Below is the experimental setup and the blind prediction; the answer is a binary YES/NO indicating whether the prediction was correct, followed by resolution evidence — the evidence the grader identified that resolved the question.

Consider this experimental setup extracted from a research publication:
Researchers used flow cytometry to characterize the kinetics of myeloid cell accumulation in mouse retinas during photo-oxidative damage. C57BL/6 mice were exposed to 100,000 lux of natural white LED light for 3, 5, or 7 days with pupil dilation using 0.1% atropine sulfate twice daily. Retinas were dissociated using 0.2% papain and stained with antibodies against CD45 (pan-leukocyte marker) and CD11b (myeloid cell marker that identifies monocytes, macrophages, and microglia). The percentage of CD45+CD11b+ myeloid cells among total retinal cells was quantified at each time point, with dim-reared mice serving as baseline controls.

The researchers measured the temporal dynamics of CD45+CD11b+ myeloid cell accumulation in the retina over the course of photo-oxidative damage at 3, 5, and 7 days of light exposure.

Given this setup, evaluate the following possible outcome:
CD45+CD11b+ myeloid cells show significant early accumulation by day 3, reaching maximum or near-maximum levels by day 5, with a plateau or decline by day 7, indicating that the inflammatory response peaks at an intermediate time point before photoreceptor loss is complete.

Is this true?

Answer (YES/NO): NO